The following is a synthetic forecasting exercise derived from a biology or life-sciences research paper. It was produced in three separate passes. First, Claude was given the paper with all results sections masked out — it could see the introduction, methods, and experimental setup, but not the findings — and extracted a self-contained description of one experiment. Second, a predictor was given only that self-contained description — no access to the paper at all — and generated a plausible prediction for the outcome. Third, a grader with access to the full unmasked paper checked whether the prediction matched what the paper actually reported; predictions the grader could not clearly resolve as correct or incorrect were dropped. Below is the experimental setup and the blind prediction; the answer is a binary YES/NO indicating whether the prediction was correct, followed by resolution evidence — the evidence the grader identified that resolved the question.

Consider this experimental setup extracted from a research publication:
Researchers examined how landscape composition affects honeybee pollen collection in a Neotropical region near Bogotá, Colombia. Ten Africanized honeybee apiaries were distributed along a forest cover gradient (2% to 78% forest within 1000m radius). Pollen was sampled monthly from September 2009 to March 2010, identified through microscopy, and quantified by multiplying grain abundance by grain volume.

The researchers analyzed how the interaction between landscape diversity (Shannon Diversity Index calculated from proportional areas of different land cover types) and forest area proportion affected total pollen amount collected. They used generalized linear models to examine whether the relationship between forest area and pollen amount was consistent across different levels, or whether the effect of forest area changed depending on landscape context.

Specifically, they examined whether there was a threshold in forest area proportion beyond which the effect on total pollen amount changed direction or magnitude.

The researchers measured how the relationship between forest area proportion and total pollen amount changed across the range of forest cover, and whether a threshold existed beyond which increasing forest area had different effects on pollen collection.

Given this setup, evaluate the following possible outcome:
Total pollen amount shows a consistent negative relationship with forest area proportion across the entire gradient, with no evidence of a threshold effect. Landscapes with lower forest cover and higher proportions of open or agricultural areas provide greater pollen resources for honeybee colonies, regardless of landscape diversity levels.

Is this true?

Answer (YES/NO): NO